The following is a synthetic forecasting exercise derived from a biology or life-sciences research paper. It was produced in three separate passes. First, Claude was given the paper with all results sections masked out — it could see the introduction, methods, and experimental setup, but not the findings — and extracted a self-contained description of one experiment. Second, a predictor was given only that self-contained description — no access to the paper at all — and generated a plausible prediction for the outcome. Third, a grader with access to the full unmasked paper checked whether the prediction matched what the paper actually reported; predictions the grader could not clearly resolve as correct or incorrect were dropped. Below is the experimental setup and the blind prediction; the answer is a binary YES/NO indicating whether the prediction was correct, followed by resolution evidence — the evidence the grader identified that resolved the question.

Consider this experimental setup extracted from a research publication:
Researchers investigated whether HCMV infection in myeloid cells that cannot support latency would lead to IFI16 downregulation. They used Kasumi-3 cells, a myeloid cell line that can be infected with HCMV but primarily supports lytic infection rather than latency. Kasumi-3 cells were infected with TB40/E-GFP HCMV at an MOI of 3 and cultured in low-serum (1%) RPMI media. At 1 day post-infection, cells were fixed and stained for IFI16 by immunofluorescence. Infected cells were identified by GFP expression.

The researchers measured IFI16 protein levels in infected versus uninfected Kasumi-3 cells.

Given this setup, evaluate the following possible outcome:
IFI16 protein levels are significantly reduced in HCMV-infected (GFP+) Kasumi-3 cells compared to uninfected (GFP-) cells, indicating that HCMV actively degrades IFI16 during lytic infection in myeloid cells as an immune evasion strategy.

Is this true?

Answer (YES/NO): NO